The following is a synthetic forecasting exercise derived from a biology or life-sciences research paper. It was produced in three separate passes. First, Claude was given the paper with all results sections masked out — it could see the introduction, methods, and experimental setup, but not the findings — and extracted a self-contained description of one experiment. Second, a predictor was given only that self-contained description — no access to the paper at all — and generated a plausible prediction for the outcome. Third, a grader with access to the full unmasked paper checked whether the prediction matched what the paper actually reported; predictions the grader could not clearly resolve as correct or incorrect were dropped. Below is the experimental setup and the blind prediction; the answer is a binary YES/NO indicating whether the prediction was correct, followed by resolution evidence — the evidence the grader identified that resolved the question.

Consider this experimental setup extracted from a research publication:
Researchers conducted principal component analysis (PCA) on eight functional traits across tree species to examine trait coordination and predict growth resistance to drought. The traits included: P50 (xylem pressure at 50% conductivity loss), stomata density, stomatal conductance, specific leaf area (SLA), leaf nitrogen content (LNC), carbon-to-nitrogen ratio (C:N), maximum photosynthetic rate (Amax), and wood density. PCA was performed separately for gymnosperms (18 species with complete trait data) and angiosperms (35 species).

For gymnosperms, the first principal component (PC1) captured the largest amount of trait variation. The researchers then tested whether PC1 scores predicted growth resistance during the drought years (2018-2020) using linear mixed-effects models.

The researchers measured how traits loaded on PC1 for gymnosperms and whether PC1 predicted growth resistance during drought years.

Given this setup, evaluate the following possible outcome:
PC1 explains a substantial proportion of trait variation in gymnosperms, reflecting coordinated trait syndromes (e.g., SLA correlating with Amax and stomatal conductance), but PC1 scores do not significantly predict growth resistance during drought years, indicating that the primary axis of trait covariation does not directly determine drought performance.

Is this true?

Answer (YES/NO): NO